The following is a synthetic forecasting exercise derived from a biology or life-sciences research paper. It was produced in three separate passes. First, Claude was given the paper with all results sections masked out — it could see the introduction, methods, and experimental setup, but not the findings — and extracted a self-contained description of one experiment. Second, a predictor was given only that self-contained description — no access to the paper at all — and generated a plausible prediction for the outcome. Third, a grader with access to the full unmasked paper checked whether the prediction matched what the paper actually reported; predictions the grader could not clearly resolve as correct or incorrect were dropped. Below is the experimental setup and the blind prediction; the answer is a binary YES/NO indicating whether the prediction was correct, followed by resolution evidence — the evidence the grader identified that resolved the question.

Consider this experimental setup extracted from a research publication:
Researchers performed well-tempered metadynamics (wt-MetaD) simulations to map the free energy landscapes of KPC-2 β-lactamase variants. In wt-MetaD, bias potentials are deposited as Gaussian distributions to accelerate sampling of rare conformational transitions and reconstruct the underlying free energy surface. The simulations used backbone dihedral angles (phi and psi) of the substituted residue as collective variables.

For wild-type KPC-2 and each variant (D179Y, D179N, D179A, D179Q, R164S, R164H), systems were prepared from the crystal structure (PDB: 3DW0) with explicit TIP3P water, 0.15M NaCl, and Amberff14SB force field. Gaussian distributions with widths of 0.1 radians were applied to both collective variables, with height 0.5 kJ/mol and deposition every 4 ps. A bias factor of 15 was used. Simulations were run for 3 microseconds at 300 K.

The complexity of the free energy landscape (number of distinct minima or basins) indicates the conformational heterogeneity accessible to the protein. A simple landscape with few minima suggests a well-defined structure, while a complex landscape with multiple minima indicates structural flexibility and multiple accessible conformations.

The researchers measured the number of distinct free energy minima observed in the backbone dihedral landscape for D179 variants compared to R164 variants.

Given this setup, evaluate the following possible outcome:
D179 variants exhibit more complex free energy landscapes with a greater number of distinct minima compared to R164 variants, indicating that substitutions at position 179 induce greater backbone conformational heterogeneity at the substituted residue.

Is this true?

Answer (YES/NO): YES